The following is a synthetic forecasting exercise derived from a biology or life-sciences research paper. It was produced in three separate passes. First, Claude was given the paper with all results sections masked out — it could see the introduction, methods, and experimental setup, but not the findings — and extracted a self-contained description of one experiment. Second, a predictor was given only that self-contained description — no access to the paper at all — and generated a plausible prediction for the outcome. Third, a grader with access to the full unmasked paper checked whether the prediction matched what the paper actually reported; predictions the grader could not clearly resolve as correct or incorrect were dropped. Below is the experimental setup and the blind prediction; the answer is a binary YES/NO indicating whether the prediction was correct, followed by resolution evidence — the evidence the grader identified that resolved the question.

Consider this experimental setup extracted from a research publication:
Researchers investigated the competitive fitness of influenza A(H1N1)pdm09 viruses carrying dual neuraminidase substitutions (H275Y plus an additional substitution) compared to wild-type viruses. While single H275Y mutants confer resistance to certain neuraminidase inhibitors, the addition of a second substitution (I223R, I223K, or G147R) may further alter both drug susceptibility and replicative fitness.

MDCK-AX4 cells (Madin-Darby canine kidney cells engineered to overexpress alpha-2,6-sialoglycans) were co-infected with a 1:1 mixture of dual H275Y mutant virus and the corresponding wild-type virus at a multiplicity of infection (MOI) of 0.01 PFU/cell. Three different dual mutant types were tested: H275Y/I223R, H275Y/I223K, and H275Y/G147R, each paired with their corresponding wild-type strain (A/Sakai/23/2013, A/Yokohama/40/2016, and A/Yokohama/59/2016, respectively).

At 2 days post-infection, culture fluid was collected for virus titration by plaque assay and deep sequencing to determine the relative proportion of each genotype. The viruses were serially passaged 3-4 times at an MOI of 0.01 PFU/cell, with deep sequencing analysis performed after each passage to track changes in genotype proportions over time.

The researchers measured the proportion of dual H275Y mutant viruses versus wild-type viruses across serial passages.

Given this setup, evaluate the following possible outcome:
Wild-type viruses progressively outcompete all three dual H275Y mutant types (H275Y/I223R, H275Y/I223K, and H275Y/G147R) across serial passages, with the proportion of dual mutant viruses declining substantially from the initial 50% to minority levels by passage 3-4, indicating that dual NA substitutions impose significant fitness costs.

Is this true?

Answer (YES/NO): NO